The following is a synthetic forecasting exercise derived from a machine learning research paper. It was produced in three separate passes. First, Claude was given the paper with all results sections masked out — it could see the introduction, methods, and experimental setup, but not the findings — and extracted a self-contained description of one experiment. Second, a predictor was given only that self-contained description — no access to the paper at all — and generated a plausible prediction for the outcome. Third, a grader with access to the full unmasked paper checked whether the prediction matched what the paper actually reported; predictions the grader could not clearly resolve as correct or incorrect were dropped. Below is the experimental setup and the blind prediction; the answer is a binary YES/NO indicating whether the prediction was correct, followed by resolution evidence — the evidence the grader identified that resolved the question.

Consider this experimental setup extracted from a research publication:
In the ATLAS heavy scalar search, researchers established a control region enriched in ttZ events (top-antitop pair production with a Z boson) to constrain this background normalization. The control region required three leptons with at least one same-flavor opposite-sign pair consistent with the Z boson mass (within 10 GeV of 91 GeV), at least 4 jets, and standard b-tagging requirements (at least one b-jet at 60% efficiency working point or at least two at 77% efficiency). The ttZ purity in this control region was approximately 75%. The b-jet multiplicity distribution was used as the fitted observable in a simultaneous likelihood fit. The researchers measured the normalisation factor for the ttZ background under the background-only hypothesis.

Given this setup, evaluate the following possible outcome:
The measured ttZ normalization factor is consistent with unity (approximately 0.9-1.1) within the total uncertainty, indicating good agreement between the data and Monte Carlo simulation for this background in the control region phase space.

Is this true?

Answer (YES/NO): YES